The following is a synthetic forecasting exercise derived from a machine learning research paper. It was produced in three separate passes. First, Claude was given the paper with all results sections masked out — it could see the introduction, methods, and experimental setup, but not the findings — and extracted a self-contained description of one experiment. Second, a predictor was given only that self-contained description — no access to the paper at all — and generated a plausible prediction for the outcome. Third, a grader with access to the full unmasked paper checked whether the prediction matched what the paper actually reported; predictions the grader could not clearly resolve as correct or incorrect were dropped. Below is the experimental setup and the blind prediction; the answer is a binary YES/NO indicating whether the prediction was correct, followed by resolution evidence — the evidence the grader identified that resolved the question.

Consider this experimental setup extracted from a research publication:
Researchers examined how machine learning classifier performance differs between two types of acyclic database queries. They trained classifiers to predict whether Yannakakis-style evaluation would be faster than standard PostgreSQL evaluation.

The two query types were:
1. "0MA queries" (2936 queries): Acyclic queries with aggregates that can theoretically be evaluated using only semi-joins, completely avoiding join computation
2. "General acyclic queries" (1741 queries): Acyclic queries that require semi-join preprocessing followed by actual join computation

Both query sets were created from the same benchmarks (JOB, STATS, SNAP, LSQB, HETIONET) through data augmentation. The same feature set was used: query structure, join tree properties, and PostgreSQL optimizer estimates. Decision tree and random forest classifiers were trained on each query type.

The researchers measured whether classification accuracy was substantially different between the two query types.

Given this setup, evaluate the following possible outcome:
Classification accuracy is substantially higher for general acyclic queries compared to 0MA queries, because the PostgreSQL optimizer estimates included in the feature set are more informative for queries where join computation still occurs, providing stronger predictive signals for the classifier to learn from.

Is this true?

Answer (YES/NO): NO